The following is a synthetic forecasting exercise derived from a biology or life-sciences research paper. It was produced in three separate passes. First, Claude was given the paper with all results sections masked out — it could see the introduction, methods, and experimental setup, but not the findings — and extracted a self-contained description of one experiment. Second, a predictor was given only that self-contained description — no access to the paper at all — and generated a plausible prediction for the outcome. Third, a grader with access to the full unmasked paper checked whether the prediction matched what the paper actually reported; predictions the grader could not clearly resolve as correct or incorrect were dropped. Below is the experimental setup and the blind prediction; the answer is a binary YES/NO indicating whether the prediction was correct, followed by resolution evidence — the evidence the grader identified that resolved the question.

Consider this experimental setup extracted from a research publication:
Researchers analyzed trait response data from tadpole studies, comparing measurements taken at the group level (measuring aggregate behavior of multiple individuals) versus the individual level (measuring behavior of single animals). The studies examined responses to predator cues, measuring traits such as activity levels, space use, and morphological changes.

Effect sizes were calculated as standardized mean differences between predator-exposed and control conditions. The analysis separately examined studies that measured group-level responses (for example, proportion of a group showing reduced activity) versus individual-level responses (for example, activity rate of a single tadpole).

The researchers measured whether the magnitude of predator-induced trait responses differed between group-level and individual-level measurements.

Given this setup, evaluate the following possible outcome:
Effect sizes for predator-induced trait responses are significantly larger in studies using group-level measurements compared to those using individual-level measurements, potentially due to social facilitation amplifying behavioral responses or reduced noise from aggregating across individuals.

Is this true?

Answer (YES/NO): YES